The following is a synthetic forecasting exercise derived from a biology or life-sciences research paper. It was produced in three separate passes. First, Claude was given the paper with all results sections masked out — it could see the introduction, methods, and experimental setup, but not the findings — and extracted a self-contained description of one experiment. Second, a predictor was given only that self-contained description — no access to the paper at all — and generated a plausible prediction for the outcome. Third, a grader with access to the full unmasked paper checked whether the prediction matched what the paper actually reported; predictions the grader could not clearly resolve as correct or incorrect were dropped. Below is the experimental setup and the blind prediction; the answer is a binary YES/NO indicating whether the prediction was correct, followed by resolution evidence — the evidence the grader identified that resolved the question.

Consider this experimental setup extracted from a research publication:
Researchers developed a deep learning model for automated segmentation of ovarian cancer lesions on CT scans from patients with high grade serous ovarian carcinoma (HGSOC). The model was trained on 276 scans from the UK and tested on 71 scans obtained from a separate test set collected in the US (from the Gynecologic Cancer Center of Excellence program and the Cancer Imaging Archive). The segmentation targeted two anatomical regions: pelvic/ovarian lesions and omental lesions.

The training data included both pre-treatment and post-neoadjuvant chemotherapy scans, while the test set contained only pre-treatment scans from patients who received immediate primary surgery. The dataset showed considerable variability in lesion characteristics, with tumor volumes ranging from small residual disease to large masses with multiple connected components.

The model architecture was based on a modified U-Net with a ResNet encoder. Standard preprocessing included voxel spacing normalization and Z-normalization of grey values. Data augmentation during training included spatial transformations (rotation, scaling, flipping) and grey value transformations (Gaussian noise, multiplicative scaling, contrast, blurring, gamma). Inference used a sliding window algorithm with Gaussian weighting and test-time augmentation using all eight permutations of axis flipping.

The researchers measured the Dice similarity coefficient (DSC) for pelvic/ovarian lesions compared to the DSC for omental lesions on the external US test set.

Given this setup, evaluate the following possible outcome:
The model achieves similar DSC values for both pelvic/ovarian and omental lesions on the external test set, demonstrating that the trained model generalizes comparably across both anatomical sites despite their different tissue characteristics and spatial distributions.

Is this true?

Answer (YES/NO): NO